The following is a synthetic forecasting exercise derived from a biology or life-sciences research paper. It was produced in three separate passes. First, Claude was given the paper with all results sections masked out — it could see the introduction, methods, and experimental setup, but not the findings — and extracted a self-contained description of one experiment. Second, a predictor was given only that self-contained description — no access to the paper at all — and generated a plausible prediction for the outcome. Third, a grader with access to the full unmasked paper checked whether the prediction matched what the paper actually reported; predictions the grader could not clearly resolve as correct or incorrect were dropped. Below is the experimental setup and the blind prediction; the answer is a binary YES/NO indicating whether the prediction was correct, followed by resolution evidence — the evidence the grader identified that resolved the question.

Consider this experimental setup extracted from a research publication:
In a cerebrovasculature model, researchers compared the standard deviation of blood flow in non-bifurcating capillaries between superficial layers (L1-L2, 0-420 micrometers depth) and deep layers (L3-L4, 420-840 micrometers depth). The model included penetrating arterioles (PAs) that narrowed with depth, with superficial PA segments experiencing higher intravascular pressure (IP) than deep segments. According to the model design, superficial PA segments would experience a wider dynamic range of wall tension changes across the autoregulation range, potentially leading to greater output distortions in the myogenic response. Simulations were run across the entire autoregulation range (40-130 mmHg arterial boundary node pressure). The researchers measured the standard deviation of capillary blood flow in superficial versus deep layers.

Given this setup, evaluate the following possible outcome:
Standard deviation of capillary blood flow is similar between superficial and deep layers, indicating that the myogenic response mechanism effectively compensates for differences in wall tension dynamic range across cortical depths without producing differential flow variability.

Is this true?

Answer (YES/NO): NO